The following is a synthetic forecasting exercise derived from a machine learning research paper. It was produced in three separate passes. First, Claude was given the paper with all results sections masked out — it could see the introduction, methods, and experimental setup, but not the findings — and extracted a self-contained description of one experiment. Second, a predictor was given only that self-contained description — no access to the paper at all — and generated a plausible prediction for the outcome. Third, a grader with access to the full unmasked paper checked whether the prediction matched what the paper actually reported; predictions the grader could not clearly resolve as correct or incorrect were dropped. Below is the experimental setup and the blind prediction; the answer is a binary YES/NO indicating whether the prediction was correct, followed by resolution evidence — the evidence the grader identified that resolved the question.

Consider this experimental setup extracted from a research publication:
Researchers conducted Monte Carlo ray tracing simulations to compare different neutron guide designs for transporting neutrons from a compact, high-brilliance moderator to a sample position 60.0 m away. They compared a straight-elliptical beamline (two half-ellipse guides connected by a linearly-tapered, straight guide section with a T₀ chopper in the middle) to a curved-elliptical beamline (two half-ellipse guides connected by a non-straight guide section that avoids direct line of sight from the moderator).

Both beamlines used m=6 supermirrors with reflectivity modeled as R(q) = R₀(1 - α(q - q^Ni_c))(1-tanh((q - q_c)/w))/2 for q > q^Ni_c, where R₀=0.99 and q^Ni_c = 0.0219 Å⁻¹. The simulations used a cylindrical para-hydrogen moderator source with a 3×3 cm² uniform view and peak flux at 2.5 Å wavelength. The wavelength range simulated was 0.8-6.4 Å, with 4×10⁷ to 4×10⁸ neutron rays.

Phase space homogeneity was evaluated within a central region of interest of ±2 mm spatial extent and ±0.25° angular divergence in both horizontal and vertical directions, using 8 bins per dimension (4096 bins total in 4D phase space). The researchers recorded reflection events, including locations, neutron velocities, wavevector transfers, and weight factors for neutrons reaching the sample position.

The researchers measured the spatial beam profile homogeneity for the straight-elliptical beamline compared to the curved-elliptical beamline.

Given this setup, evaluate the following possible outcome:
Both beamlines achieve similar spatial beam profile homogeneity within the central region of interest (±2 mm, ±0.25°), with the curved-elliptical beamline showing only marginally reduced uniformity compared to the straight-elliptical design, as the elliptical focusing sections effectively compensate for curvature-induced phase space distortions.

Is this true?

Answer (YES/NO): NO